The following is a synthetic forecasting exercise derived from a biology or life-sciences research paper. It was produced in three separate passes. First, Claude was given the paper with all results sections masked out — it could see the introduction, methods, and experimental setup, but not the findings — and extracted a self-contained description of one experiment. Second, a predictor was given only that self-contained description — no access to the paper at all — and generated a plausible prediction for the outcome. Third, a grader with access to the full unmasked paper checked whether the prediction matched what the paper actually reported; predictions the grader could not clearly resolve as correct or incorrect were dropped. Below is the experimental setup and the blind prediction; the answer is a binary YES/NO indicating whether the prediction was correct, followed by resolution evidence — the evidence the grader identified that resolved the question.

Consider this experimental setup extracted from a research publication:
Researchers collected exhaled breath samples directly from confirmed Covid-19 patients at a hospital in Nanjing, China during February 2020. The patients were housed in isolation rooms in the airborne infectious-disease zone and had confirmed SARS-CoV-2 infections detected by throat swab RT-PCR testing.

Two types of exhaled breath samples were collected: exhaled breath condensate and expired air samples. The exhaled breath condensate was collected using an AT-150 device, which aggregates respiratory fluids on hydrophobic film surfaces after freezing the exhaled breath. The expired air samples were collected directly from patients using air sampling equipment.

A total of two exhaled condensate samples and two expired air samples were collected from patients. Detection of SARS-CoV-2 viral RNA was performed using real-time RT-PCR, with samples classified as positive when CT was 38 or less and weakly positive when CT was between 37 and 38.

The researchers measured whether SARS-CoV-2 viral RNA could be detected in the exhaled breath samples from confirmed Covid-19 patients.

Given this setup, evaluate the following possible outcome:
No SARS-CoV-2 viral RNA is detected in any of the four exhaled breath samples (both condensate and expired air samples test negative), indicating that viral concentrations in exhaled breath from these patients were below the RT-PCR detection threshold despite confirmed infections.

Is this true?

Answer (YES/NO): YES